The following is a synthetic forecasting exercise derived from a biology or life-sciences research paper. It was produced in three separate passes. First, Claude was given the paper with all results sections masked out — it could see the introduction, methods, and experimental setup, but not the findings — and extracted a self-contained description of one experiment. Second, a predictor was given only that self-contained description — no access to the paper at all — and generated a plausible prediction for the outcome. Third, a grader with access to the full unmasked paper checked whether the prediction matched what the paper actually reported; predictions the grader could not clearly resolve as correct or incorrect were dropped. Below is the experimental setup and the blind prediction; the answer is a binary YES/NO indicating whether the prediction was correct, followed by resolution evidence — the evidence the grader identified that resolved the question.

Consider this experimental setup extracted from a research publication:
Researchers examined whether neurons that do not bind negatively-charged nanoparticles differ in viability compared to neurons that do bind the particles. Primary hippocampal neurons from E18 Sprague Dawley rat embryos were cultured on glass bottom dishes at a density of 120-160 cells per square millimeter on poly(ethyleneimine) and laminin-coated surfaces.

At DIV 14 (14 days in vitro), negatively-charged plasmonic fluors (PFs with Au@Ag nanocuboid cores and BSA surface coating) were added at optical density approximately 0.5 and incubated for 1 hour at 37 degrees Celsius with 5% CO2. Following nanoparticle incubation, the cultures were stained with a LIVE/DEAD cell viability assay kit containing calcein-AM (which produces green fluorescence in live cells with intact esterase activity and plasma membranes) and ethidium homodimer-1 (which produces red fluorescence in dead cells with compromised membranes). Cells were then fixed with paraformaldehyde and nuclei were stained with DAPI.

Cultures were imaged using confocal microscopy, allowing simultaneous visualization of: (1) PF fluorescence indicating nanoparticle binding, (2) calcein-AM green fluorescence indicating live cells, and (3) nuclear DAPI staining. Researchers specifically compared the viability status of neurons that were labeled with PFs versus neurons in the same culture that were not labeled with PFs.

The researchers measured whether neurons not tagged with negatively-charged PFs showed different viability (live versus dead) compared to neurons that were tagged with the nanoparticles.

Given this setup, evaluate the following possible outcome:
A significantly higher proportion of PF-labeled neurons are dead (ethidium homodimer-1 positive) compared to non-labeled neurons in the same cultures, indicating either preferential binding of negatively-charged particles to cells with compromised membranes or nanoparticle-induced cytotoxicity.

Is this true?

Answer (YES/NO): NO